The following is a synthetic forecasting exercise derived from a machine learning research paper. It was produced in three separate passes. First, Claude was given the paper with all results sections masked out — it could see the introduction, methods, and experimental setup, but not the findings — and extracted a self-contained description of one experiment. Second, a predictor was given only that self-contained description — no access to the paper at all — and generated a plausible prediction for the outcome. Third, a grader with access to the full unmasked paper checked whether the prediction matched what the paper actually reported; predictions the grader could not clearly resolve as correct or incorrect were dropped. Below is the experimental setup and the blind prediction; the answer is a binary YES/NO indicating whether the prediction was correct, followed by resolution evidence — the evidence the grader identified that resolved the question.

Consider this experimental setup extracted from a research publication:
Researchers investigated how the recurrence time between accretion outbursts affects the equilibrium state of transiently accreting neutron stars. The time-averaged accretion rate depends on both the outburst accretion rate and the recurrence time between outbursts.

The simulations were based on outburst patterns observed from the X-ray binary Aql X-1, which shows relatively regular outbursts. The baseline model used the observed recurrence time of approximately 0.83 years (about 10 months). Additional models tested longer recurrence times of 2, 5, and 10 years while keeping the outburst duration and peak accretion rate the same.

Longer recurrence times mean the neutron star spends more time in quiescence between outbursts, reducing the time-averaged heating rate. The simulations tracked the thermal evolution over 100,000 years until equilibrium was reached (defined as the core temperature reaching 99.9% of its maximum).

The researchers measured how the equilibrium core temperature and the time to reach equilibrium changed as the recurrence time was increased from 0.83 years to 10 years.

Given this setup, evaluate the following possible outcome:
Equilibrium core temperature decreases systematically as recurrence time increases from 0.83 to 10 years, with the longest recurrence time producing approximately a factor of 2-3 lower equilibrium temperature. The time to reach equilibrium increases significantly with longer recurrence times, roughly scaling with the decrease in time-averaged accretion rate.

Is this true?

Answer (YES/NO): NO